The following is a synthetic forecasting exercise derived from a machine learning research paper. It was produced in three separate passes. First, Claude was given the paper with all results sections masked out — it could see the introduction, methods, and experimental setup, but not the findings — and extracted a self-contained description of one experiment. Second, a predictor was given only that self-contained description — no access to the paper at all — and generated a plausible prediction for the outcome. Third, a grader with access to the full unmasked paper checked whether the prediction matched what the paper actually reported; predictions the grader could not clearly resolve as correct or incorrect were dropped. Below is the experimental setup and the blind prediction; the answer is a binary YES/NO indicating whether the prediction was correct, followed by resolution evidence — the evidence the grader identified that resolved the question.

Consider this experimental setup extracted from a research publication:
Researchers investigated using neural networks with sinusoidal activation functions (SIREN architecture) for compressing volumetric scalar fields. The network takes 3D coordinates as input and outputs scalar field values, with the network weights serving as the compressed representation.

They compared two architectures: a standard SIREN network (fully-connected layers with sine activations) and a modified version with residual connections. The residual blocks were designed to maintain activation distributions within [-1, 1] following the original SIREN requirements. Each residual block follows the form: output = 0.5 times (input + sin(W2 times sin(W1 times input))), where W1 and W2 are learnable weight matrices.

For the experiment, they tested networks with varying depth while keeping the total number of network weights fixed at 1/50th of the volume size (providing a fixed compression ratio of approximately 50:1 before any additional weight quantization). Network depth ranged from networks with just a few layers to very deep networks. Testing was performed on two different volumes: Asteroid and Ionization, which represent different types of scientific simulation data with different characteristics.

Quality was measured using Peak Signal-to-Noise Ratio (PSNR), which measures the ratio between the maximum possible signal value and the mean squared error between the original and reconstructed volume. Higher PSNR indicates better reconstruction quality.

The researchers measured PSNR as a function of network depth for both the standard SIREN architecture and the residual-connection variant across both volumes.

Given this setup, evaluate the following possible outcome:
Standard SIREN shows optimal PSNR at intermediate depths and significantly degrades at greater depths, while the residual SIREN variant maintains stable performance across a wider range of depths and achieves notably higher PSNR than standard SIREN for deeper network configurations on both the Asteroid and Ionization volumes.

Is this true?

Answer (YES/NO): YES